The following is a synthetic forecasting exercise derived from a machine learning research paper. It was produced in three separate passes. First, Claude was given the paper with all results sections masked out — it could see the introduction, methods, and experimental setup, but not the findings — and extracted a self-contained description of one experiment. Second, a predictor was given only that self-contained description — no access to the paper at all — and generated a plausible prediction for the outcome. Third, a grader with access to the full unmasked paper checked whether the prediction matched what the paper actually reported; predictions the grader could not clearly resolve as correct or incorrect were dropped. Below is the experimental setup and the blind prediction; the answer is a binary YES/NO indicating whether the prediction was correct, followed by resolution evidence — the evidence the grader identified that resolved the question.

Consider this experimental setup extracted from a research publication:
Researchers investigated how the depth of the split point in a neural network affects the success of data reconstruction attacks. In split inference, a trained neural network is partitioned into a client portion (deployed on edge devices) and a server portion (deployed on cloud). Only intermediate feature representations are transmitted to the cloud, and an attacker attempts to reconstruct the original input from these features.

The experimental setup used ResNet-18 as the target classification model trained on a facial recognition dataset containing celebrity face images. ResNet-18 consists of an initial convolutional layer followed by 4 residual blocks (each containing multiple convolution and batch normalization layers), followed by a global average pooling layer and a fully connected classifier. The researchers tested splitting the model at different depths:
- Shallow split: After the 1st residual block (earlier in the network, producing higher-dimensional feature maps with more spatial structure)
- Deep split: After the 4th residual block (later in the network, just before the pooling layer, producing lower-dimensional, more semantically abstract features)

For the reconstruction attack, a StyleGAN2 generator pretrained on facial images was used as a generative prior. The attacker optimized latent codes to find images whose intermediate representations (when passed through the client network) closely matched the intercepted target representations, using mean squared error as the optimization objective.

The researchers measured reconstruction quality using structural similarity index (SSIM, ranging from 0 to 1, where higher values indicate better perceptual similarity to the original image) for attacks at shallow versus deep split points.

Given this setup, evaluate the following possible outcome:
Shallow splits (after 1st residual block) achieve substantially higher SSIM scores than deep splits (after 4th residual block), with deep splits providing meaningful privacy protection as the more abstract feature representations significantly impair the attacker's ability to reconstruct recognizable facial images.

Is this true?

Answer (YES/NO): NO